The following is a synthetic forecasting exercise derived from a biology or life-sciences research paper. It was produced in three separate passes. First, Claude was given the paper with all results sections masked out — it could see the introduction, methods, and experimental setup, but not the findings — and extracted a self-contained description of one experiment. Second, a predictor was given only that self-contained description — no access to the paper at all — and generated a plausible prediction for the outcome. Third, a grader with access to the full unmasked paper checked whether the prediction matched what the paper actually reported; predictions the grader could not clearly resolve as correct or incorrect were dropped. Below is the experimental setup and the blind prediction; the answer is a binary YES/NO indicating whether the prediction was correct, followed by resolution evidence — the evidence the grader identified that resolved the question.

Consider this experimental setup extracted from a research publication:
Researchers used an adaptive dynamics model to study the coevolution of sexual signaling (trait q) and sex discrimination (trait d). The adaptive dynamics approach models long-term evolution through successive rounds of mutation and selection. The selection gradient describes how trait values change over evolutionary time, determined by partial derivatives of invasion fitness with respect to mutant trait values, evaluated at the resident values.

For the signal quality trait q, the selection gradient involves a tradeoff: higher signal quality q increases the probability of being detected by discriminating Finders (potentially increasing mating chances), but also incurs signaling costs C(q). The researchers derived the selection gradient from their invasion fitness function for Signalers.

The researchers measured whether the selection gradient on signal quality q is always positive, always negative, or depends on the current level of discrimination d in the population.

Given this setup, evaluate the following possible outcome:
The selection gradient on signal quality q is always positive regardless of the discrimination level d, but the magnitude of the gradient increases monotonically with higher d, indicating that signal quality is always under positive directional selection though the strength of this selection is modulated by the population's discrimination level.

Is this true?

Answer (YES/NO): NO